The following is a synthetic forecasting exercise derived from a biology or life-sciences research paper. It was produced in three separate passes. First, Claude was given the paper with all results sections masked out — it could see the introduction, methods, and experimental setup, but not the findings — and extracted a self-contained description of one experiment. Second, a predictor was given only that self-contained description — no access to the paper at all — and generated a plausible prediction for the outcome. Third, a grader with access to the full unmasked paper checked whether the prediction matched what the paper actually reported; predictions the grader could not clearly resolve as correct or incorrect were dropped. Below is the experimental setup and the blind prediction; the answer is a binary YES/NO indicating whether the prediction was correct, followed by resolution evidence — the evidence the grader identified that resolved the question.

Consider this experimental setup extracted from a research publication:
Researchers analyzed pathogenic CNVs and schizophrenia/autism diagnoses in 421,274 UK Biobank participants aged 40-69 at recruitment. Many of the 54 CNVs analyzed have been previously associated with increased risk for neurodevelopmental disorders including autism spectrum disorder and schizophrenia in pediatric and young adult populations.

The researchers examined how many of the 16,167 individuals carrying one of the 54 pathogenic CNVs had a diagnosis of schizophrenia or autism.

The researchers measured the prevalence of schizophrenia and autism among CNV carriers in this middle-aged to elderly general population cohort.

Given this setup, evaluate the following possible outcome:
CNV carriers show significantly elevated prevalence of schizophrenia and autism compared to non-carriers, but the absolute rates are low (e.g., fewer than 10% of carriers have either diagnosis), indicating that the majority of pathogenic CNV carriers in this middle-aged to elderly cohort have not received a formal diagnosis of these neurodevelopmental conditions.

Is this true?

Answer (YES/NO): NO